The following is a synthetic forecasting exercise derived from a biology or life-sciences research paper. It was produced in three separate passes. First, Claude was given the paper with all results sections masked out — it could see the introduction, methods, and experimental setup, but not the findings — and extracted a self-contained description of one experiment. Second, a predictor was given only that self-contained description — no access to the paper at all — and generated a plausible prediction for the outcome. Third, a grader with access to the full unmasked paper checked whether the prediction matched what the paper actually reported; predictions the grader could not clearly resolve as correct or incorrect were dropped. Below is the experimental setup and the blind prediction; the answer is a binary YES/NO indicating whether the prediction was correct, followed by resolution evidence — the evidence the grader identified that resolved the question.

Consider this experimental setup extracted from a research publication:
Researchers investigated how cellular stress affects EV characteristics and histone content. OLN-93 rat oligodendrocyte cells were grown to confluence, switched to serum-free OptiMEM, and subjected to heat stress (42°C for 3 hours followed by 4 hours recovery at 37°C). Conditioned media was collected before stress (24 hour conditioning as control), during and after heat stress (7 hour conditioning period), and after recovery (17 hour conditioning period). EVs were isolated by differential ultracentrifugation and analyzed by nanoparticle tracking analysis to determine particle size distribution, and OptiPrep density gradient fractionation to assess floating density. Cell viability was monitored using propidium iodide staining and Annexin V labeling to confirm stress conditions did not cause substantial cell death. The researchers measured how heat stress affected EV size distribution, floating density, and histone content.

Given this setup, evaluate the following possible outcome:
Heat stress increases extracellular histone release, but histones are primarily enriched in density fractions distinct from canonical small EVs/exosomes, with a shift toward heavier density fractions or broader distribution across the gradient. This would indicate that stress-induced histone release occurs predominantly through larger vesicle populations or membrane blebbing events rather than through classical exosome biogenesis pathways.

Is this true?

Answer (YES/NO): NO